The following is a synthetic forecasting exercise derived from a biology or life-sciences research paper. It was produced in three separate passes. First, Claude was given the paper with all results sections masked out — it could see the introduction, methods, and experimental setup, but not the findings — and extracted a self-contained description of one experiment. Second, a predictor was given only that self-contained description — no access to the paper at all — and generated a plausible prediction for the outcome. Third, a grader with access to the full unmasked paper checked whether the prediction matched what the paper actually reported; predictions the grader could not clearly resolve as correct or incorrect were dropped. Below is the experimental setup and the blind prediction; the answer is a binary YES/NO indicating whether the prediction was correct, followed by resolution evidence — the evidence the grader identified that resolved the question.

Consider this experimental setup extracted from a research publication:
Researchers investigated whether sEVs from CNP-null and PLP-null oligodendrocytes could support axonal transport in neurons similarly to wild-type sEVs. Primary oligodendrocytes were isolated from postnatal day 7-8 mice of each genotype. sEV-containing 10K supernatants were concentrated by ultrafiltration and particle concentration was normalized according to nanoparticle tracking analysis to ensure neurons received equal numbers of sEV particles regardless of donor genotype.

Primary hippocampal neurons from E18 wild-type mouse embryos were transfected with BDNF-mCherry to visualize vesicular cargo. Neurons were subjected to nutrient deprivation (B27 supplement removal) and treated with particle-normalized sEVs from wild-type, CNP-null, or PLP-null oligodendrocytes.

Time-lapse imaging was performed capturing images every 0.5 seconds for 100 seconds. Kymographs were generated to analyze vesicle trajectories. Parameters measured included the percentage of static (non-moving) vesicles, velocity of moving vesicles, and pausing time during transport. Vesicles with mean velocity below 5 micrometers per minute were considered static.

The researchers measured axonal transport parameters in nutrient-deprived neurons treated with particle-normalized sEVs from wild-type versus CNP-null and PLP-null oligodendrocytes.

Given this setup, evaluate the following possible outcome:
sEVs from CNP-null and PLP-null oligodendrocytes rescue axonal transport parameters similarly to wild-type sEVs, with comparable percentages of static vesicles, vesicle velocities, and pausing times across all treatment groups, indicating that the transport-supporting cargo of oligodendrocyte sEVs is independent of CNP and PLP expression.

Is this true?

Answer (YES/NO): NO